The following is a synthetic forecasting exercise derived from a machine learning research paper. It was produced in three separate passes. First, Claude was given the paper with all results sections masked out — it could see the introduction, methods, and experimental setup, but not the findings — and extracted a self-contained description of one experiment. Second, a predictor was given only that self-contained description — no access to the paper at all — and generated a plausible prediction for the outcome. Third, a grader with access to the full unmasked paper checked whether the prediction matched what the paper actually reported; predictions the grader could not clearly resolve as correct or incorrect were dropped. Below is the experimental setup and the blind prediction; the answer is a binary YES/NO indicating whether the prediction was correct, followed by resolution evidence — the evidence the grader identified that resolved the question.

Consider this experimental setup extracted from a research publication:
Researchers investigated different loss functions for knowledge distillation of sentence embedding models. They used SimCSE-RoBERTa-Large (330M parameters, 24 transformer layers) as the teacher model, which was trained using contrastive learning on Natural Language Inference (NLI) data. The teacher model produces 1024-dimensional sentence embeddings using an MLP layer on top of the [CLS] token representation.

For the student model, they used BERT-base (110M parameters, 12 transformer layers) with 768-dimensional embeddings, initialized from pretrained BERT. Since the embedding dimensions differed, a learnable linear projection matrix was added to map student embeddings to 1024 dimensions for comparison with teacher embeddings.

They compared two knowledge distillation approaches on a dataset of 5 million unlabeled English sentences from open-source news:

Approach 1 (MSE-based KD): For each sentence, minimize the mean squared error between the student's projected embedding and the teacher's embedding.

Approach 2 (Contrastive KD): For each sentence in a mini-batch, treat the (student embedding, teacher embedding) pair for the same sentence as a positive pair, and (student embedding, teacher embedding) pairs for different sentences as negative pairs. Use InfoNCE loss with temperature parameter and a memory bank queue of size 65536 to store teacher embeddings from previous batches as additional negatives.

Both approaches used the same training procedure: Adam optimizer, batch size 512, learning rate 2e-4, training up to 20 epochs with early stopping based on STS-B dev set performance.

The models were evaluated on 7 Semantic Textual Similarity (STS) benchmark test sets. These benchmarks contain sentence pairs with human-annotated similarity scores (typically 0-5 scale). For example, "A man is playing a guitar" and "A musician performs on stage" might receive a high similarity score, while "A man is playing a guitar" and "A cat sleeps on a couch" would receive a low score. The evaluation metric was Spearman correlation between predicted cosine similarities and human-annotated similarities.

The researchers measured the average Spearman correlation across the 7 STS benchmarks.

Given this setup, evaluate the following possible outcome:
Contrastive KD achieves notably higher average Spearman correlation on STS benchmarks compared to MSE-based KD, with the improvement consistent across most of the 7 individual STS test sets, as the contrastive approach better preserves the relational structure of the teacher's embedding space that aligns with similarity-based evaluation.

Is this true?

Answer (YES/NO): NO